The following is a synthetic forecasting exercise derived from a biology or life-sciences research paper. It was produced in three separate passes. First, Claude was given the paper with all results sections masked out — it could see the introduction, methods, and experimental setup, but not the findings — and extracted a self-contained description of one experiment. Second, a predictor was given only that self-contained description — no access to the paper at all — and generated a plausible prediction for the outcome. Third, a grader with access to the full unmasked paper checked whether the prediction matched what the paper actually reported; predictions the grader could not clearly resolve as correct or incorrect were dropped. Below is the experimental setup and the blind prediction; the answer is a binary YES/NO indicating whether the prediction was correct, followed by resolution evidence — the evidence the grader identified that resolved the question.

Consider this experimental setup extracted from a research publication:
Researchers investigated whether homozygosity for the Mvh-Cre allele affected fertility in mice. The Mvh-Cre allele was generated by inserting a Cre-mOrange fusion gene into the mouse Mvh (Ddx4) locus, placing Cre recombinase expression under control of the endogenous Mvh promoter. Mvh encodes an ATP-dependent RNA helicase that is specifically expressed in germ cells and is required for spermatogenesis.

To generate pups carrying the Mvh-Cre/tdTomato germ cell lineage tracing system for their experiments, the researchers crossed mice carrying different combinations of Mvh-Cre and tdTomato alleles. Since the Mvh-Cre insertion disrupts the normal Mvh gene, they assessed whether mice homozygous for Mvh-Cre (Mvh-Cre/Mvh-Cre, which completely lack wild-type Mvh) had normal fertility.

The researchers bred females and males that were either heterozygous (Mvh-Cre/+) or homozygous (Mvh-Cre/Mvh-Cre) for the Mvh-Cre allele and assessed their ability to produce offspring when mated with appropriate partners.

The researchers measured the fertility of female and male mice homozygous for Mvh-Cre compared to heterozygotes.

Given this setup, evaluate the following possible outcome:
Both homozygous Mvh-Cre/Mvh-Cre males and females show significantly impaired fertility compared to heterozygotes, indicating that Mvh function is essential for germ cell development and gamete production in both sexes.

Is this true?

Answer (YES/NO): NO